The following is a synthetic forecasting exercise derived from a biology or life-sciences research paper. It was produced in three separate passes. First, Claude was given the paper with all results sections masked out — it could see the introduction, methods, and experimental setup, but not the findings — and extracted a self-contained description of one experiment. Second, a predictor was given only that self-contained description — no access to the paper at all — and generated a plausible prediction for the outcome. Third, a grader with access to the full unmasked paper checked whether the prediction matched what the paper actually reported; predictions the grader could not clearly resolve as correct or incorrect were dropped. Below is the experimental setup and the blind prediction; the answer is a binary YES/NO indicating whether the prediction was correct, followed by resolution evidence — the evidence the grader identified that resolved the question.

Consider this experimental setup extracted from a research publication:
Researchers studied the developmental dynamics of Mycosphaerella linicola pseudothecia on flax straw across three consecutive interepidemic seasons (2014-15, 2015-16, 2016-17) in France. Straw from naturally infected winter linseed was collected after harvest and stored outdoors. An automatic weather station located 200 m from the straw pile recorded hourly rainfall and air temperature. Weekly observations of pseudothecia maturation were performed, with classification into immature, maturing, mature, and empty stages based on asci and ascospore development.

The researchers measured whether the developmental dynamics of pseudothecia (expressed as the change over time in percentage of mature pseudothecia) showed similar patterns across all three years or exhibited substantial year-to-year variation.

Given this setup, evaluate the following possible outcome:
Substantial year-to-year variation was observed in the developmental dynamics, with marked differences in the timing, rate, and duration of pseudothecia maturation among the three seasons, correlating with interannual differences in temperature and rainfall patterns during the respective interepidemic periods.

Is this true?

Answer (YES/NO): NO